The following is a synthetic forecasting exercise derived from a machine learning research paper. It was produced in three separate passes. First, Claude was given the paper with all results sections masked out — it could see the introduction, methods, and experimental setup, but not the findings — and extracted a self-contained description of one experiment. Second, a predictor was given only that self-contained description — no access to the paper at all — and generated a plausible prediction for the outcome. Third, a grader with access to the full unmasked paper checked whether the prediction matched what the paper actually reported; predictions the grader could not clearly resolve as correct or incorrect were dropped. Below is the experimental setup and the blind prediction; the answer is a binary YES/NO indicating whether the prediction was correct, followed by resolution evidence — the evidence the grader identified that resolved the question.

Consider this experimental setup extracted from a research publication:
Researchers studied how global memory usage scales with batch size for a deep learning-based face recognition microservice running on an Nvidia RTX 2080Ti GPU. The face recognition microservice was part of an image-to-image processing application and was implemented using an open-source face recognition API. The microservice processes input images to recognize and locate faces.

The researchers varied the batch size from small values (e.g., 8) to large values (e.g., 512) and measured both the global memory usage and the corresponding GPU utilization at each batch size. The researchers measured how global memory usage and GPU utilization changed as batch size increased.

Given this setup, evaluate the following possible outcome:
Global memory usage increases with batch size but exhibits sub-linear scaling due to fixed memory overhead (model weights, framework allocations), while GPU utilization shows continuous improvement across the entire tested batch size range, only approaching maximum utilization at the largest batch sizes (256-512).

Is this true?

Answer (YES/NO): NO